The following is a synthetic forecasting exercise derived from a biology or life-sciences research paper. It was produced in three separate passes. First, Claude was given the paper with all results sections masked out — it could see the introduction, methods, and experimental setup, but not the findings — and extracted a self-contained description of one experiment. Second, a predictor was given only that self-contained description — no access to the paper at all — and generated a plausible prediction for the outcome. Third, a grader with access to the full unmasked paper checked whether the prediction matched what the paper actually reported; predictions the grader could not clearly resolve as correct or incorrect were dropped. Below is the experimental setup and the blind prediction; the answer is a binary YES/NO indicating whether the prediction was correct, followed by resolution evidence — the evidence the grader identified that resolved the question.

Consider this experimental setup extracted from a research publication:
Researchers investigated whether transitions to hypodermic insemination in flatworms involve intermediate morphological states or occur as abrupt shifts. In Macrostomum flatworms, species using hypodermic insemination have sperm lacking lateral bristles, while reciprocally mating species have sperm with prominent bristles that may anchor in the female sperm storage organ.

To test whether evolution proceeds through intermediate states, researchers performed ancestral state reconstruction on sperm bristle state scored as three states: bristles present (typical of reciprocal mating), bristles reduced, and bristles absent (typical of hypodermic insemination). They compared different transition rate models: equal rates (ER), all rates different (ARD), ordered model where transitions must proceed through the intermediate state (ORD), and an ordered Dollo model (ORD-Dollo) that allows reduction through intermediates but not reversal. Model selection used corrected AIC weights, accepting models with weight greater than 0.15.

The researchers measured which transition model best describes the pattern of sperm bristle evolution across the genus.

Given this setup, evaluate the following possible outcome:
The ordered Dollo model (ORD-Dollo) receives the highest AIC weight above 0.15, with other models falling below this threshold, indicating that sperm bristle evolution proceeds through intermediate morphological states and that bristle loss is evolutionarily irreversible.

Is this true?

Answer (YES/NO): NO